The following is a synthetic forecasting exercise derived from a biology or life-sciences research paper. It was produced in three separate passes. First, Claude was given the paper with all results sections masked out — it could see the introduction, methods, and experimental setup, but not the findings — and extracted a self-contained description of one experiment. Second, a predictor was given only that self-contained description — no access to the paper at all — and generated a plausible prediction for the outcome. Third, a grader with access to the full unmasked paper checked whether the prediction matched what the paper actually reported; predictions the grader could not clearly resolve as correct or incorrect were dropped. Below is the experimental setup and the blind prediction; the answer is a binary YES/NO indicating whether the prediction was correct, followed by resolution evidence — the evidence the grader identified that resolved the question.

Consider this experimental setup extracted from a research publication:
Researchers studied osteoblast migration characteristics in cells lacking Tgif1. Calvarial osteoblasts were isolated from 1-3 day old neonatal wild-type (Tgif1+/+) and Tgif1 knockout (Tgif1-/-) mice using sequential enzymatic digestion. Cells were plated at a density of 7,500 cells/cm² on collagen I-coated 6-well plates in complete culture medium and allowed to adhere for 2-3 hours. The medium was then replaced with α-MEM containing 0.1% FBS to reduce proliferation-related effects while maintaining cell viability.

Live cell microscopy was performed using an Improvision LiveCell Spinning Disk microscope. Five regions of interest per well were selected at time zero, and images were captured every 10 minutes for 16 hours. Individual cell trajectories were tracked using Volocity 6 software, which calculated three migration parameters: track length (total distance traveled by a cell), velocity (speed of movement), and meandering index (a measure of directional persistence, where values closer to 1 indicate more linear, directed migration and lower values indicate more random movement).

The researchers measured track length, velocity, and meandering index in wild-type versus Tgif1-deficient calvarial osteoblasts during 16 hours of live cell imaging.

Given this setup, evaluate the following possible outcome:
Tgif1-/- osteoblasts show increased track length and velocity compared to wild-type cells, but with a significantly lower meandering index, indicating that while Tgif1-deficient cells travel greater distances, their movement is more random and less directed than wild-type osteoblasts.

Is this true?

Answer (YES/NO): NO